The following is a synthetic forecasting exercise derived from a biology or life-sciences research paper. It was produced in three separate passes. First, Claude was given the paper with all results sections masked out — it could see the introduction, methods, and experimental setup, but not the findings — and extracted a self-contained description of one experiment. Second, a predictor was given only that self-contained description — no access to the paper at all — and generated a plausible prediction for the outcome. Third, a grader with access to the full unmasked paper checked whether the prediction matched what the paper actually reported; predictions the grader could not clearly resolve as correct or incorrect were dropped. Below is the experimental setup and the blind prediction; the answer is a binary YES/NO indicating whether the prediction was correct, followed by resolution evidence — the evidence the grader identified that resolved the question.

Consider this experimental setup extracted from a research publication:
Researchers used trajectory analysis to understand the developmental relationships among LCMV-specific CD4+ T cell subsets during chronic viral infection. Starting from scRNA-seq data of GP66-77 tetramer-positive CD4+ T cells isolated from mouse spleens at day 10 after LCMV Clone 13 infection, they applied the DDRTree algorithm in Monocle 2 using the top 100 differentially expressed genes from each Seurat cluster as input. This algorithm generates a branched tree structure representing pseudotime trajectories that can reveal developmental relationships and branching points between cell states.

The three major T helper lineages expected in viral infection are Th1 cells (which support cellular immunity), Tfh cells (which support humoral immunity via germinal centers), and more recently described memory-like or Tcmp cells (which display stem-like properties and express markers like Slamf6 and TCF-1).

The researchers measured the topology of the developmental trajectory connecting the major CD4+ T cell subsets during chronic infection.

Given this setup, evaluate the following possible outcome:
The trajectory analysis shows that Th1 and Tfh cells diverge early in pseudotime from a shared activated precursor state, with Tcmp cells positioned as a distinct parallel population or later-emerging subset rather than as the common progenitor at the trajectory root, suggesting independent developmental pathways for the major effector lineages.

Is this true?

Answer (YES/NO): NO